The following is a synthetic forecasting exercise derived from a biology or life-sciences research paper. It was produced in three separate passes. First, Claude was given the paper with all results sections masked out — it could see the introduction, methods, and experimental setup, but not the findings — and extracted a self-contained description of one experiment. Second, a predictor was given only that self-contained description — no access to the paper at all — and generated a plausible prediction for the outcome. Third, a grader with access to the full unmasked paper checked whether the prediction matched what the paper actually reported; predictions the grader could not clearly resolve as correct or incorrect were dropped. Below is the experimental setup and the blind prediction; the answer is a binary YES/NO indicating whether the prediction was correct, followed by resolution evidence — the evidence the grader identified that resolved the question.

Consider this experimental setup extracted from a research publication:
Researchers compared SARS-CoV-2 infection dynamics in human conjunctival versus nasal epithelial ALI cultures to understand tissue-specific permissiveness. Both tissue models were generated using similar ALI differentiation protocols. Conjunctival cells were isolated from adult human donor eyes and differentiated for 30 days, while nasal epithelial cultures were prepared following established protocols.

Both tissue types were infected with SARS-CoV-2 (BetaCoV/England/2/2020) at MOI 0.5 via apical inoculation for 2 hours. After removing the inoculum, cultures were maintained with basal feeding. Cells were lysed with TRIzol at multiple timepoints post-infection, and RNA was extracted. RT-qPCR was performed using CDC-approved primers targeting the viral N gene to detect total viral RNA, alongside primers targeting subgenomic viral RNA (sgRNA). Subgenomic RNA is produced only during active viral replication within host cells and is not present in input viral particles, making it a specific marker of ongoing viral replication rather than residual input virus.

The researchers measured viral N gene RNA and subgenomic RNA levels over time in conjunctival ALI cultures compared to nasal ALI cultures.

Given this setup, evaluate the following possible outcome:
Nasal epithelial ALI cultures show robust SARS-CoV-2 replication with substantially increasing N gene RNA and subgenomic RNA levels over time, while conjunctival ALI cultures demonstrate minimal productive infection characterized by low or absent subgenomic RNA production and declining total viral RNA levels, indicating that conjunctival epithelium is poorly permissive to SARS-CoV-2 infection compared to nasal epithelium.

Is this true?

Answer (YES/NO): NO